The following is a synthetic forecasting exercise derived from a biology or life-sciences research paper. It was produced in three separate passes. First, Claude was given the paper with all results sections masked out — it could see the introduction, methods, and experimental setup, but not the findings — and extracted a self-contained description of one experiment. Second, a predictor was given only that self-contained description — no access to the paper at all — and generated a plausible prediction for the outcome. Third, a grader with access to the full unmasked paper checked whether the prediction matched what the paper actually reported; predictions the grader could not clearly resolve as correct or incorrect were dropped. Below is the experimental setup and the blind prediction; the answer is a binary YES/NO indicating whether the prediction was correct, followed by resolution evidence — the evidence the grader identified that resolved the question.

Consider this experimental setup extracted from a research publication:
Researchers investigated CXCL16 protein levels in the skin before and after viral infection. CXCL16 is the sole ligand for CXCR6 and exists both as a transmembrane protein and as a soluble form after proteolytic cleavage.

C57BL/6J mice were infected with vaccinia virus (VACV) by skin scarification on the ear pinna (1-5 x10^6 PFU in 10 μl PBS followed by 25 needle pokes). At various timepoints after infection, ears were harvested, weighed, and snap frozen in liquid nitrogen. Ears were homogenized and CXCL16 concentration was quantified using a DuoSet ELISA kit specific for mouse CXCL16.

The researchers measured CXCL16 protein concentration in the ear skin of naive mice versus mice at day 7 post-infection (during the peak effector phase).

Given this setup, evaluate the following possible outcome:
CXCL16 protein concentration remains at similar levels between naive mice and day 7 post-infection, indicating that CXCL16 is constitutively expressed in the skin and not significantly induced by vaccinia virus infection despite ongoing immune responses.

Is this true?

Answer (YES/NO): NO